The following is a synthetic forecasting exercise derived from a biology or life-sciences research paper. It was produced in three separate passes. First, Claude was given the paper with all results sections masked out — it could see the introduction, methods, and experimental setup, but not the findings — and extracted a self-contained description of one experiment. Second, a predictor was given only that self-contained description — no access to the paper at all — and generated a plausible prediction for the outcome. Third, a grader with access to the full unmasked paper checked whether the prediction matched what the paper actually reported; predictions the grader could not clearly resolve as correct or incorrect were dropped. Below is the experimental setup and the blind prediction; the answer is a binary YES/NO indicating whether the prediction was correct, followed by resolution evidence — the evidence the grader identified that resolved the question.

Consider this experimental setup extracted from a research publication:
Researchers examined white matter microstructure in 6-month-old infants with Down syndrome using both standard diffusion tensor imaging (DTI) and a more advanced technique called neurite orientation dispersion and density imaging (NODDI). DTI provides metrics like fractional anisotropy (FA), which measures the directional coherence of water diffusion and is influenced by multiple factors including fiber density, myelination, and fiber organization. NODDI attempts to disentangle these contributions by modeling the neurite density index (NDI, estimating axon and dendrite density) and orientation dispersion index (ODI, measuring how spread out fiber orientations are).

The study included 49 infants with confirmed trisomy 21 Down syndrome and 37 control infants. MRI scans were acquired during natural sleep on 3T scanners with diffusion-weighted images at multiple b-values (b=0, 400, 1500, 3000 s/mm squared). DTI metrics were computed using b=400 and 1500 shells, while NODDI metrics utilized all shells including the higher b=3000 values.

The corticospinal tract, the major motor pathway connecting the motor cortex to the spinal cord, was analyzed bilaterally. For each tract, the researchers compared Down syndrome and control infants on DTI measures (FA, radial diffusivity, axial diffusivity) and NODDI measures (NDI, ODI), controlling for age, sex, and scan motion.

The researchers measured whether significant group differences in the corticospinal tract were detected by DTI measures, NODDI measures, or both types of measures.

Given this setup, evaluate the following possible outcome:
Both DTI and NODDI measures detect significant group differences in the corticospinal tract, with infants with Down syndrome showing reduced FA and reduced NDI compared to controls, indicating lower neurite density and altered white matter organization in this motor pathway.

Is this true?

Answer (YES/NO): NO